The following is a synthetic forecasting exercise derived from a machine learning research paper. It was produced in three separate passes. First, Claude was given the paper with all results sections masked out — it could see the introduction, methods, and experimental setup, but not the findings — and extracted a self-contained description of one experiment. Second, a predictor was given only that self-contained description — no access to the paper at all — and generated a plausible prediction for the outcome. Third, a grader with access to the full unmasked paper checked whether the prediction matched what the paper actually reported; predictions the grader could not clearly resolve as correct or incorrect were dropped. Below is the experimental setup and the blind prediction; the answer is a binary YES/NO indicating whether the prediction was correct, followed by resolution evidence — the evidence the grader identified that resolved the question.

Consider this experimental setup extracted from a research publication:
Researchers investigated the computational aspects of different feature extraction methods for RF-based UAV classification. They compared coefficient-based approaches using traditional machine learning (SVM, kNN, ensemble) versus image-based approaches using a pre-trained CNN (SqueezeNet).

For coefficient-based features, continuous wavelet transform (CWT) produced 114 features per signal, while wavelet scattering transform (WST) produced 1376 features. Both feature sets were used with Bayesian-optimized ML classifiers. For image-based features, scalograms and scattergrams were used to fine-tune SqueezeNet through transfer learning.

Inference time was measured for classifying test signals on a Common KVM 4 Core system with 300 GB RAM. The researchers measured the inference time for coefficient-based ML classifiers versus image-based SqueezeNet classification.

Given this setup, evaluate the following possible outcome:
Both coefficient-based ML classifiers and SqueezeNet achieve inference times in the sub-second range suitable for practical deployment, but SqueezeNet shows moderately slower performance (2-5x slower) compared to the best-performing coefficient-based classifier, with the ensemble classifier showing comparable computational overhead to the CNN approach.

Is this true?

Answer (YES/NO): NO